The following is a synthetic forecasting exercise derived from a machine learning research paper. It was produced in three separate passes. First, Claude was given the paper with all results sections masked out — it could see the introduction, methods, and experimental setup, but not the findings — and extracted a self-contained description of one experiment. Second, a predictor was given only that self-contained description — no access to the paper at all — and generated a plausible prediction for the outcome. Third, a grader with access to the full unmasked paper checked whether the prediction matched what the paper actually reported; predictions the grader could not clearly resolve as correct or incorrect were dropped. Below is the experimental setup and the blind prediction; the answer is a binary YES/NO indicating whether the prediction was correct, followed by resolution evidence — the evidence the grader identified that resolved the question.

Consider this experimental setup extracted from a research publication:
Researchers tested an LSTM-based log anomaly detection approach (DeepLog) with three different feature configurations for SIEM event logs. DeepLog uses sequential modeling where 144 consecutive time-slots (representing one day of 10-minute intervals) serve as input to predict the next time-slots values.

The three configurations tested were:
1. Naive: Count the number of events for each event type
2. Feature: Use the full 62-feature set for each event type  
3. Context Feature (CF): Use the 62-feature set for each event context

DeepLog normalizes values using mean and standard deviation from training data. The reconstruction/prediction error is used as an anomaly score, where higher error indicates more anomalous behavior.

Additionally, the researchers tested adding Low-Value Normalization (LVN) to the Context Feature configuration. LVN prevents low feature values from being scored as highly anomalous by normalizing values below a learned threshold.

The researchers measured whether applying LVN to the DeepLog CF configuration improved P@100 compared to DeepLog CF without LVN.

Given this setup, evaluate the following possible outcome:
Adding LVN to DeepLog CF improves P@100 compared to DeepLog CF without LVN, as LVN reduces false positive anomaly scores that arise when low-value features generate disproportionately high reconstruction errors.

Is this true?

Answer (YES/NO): YES